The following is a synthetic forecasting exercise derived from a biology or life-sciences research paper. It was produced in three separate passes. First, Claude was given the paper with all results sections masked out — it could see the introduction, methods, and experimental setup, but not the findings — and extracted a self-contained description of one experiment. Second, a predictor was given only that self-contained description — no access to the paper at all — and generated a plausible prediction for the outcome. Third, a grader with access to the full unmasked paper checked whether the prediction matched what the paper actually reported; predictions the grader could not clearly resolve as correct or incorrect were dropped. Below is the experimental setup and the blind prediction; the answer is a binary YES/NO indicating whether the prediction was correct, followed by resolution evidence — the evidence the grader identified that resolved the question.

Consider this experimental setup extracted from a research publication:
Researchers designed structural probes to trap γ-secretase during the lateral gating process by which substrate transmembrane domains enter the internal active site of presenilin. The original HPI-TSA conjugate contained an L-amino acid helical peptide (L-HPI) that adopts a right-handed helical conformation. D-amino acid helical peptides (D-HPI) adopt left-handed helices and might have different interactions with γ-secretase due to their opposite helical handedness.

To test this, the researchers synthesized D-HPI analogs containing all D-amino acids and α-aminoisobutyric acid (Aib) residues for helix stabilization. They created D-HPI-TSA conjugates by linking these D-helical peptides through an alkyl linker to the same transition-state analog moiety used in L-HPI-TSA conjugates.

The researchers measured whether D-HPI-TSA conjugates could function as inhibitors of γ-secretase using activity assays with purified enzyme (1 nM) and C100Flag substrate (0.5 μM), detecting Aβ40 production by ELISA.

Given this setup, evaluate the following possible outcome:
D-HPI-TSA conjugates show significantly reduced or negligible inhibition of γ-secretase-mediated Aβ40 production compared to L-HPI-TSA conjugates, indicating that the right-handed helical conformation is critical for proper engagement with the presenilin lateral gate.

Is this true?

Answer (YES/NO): NO